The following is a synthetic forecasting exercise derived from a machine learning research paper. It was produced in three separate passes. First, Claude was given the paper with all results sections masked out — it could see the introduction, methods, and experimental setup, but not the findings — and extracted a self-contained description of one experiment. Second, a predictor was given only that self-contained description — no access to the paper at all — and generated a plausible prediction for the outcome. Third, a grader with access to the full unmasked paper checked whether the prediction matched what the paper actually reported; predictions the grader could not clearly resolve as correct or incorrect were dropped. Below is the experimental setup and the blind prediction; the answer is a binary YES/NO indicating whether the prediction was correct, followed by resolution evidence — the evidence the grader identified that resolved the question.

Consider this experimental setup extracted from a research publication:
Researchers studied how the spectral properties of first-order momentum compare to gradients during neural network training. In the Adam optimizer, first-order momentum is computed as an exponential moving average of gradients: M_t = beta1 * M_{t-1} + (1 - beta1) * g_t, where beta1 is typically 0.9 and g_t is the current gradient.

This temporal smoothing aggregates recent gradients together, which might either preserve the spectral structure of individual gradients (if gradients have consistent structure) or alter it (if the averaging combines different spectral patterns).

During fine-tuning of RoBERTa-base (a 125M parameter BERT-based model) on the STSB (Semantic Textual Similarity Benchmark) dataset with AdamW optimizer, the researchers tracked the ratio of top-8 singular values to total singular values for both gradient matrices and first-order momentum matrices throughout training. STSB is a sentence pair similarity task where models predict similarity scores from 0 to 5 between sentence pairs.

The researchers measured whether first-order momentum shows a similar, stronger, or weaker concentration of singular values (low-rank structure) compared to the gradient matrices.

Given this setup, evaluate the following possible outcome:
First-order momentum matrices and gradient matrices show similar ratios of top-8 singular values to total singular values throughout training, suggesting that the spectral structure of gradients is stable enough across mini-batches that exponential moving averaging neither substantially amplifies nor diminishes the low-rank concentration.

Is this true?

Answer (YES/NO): YES